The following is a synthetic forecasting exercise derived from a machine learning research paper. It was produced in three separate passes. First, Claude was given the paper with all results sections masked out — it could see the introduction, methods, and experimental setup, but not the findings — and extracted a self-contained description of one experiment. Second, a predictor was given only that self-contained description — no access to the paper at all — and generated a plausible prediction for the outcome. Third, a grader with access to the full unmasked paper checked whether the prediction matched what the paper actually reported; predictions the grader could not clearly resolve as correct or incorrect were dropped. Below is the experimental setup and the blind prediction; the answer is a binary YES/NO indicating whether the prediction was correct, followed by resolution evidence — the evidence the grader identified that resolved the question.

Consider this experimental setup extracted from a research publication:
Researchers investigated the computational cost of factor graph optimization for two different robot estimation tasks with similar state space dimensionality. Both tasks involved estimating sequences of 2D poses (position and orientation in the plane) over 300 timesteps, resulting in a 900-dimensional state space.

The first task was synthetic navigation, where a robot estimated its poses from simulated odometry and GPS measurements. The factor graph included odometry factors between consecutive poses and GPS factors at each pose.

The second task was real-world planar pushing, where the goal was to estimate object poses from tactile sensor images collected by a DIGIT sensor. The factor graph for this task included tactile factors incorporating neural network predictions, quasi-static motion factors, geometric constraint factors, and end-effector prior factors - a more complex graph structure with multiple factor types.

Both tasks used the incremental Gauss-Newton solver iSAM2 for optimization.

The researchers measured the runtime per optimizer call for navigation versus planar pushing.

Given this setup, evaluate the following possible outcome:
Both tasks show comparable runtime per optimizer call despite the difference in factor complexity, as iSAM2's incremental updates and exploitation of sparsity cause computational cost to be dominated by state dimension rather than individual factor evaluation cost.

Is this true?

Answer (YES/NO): NO